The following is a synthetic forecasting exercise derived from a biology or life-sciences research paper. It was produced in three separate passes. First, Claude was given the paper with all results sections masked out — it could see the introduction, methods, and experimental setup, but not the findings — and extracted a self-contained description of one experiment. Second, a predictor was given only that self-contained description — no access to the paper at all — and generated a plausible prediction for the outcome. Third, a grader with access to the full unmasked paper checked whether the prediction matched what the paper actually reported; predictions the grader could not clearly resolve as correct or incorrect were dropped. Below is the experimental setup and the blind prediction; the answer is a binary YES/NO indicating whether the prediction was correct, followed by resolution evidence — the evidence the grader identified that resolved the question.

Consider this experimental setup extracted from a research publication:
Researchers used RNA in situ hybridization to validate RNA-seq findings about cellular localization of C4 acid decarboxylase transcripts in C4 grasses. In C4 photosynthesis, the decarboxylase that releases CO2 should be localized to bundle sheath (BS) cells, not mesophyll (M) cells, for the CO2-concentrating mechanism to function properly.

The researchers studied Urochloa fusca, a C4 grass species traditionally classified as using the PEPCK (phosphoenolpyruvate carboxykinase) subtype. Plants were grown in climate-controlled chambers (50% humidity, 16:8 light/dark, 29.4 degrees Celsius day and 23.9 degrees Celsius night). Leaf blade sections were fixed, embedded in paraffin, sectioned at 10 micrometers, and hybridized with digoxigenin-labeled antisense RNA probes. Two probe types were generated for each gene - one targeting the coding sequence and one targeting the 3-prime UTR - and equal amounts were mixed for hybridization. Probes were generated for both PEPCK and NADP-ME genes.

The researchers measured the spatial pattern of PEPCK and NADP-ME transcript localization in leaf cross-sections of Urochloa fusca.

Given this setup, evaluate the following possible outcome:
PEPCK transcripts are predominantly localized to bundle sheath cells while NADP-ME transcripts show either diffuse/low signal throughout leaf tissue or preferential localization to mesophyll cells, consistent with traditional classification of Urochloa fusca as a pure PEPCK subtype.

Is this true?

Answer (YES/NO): YES